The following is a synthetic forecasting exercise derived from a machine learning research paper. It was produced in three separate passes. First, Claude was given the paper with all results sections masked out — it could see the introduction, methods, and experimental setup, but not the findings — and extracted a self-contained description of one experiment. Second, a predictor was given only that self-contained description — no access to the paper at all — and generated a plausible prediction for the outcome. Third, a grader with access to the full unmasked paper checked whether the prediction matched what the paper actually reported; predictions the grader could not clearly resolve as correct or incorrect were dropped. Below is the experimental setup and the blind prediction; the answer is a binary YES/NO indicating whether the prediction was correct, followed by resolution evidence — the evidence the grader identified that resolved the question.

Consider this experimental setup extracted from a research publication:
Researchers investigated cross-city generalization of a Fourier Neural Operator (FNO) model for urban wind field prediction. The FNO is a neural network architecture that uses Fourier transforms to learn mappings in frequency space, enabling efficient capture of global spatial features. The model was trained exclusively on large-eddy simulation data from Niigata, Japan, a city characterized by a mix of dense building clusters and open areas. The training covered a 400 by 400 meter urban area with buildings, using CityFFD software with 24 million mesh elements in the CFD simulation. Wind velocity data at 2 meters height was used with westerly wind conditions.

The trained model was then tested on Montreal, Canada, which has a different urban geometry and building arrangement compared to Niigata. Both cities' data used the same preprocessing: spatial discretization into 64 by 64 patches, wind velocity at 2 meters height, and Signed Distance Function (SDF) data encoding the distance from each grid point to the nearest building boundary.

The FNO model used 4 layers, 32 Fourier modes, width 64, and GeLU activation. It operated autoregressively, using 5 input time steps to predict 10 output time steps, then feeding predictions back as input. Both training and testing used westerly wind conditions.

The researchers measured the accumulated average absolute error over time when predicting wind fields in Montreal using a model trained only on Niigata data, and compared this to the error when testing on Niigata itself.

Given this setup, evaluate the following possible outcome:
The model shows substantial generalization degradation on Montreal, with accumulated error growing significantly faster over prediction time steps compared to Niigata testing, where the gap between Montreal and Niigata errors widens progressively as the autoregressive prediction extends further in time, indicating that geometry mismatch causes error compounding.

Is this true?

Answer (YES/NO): YES